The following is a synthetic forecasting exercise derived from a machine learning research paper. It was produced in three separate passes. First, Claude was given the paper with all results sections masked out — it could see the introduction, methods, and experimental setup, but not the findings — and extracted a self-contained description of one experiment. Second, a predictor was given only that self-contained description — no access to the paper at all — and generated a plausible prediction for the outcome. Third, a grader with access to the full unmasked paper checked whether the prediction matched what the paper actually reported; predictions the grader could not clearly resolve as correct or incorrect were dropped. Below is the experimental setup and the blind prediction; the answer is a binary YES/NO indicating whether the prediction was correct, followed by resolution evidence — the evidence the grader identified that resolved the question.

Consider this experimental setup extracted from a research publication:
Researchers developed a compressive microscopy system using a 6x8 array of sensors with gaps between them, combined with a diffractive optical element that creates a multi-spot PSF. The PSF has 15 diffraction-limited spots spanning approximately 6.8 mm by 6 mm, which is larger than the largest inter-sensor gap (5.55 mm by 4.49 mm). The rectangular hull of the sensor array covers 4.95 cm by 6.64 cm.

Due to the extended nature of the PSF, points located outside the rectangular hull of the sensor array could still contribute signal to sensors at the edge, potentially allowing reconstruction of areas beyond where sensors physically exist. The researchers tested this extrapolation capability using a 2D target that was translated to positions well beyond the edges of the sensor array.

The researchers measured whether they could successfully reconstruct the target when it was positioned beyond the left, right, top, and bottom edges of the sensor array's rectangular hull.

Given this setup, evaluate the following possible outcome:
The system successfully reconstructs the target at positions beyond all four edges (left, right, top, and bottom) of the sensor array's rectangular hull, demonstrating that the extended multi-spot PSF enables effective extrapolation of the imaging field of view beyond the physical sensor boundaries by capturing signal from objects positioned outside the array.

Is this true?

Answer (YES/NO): YES